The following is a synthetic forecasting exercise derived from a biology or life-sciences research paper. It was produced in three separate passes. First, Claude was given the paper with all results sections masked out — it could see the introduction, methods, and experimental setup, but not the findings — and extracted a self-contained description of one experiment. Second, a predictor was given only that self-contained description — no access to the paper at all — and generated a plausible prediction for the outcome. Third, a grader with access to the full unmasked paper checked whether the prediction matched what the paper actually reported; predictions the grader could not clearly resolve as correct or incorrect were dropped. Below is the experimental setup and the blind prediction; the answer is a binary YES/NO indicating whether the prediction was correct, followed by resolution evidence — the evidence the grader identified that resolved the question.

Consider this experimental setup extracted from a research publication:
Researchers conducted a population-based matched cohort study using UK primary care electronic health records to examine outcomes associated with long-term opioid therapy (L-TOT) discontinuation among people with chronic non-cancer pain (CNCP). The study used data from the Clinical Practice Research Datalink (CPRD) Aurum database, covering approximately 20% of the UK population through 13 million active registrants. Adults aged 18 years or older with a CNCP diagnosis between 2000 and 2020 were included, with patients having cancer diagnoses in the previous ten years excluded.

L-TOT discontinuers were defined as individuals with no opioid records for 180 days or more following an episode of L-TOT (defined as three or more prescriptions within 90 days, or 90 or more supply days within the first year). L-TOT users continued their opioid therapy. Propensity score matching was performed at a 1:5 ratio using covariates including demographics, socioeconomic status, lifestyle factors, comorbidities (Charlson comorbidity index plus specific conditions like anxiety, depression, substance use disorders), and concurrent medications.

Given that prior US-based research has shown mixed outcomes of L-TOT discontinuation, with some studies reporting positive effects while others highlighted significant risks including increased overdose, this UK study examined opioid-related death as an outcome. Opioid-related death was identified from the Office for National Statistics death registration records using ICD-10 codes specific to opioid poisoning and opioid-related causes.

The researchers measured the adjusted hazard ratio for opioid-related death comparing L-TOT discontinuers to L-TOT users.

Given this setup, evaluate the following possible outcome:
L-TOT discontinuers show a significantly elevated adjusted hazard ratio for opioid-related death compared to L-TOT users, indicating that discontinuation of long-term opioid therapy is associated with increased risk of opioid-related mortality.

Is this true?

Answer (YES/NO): NO